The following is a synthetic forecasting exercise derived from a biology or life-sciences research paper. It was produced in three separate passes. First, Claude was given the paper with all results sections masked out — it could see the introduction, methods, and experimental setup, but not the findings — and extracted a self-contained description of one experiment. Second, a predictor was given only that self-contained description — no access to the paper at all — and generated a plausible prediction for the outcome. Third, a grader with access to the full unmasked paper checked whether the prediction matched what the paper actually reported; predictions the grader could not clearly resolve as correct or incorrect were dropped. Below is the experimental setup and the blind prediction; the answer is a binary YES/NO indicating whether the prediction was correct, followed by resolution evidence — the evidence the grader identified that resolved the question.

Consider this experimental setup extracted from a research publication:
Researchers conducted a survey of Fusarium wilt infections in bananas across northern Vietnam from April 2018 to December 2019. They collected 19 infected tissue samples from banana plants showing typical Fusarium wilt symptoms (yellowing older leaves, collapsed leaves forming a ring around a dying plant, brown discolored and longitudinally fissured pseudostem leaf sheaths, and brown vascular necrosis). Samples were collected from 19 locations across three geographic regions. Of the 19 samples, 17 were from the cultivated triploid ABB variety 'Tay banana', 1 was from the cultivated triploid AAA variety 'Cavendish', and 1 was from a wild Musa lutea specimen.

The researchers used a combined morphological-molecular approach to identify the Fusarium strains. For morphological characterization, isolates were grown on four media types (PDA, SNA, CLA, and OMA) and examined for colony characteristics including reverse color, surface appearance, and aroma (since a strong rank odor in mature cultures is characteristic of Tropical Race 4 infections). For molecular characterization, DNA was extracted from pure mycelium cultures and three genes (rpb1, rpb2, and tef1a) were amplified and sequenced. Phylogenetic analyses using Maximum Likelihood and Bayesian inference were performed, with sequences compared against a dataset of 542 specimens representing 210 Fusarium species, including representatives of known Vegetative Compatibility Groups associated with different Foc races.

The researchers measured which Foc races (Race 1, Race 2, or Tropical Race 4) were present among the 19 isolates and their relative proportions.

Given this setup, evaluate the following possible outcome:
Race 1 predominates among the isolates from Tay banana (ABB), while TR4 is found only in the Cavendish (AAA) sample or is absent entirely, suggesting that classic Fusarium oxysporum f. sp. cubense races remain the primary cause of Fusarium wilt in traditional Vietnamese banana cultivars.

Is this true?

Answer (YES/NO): NO